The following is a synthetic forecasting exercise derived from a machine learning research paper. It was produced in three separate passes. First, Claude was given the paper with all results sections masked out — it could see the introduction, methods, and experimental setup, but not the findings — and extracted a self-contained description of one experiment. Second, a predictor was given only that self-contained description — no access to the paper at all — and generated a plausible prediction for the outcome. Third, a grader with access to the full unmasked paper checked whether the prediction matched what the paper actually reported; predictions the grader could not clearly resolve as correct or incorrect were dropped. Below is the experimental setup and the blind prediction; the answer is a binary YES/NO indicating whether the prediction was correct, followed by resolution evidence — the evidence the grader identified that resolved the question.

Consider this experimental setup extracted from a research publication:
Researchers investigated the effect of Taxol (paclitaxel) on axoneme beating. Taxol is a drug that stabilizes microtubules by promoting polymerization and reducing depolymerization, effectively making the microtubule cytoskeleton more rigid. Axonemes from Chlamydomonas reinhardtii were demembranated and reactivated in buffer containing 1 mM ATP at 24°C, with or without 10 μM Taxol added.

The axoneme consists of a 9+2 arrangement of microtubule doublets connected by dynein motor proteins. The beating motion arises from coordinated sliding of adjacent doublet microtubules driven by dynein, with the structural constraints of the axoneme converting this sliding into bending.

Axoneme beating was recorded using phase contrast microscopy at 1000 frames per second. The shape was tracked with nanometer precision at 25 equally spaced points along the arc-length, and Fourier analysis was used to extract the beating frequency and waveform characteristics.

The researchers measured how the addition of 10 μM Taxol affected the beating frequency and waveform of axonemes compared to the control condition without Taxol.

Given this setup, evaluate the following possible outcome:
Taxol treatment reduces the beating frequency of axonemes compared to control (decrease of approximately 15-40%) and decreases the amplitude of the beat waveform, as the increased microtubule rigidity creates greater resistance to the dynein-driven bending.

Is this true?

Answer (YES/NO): NO